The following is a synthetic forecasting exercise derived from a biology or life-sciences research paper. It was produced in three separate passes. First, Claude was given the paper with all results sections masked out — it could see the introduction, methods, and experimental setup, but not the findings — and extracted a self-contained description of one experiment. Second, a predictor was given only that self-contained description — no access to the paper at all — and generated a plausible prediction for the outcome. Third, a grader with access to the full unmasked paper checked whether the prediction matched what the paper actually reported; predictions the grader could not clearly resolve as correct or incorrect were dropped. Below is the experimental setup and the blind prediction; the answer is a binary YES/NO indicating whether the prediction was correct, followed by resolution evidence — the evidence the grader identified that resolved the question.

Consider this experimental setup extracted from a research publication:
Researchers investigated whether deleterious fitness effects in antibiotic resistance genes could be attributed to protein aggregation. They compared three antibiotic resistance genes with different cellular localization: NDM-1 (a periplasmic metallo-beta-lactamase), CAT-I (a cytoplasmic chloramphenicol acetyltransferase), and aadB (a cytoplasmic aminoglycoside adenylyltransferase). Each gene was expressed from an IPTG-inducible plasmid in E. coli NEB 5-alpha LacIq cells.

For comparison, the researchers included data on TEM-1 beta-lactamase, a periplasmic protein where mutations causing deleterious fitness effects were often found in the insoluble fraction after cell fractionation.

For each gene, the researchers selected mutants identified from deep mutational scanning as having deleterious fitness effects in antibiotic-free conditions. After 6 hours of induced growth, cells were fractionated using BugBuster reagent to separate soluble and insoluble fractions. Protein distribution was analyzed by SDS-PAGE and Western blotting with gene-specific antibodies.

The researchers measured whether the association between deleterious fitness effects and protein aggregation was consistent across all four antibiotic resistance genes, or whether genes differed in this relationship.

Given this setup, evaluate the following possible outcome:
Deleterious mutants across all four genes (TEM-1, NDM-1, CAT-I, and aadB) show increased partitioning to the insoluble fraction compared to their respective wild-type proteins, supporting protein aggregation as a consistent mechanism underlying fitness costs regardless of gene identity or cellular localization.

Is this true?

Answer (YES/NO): NO